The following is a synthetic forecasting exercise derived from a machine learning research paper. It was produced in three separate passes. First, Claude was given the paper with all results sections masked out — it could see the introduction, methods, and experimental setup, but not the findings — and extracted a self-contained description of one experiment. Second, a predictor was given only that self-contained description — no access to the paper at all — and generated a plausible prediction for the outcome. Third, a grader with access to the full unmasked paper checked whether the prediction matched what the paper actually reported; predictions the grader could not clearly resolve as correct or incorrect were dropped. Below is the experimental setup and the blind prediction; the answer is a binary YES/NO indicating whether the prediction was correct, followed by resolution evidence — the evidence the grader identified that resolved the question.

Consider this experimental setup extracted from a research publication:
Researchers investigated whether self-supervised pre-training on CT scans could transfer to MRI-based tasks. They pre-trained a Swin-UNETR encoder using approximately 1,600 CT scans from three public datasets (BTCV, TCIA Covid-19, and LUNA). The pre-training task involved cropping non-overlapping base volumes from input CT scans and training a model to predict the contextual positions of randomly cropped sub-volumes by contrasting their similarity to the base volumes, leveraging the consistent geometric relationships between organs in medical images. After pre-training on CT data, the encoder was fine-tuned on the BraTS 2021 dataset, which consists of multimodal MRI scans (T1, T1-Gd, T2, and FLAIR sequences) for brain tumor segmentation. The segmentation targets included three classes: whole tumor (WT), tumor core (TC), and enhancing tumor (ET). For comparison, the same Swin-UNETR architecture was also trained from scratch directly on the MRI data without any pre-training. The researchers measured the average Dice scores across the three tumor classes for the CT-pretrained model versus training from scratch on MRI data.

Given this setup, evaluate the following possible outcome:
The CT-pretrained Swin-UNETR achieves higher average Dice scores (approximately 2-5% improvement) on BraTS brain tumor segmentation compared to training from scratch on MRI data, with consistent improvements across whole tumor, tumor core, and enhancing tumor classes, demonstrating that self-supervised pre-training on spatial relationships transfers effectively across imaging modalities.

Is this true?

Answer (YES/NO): YES